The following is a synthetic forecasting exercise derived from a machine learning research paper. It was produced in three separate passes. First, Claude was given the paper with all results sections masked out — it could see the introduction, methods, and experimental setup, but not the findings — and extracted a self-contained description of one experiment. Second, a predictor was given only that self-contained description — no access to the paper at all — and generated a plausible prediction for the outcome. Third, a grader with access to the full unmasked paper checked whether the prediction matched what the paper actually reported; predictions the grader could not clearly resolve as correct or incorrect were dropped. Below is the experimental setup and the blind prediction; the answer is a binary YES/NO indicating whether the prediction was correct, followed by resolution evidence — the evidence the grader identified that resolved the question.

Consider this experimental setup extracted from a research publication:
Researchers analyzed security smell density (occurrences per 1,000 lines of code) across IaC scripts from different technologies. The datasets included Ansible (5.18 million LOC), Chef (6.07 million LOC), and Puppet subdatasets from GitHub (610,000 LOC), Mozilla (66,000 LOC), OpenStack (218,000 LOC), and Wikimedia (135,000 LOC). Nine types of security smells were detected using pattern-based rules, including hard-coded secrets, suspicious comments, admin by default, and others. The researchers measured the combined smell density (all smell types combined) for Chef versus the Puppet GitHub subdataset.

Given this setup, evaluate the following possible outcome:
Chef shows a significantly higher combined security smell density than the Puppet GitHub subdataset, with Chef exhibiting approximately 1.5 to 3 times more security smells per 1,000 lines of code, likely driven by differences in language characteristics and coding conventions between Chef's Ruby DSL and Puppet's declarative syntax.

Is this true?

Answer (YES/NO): NO